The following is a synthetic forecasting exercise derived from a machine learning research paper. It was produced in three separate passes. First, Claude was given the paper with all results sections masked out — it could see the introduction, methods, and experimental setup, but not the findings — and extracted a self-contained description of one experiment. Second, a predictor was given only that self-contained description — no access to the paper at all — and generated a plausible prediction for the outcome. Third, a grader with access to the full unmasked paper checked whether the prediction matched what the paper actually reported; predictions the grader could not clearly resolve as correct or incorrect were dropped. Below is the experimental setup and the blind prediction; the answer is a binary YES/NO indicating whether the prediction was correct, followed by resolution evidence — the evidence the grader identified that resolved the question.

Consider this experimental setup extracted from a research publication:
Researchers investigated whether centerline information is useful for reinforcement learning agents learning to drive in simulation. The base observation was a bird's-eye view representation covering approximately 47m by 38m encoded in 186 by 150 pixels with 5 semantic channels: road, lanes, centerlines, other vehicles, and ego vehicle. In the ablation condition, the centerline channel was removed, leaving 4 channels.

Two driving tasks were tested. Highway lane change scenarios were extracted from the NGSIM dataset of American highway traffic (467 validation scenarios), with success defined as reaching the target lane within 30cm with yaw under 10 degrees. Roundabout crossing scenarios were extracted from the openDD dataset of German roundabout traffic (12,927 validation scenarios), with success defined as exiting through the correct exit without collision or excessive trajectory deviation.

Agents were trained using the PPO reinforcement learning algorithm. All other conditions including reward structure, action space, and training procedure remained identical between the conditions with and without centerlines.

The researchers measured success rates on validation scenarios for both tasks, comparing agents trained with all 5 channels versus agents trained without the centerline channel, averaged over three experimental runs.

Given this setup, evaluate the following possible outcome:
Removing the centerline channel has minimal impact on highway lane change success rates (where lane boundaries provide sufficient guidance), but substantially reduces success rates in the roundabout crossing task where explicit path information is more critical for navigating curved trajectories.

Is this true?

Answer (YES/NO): NO